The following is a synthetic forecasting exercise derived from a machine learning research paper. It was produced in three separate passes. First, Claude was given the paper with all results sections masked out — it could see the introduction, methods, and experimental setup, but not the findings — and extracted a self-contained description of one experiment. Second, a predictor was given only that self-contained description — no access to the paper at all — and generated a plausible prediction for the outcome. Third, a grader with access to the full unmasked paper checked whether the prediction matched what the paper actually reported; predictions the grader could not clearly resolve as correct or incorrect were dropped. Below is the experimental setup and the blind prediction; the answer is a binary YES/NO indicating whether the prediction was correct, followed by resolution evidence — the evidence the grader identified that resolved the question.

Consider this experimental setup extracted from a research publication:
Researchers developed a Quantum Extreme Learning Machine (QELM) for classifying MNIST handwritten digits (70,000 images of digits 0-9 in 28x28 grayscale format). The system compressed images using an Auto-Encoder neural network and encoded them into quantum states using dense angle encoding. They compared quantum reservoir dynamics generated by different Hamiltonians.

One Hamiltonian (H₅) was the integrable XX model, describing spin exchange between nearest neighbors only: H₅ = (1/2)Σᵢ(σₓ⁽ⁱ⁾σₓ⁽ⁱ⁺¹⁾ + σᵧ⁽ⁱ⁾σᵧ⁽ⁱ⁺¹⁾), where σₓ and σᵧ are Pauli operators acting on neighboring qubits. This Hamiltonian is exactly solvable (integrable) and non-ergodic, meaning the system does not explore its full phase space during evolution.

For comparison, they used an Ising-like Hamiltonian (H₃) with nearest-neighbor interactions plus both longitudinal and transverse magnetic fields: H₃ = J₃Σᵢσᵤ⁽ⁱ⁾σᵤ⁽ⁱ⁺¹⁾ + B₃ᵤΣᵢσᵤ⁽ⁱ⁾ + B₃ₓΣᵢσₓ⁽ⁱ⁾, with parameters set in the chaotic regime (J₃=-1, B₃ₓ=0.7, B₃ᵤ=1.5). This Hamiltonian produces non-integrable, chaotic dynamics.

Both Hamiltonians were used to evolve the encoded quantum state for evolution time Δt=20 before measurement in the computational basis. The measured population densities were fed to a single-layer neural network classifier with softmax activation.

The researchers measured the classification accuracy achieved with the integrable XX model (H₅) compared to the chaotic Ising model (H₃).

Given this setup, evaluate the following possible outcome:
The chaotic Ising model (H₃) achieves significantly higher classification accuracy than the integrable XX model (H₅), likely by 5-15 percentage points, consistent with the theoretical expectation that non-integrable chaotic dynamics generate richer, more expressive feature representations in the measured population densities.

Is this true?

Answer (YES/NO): NO